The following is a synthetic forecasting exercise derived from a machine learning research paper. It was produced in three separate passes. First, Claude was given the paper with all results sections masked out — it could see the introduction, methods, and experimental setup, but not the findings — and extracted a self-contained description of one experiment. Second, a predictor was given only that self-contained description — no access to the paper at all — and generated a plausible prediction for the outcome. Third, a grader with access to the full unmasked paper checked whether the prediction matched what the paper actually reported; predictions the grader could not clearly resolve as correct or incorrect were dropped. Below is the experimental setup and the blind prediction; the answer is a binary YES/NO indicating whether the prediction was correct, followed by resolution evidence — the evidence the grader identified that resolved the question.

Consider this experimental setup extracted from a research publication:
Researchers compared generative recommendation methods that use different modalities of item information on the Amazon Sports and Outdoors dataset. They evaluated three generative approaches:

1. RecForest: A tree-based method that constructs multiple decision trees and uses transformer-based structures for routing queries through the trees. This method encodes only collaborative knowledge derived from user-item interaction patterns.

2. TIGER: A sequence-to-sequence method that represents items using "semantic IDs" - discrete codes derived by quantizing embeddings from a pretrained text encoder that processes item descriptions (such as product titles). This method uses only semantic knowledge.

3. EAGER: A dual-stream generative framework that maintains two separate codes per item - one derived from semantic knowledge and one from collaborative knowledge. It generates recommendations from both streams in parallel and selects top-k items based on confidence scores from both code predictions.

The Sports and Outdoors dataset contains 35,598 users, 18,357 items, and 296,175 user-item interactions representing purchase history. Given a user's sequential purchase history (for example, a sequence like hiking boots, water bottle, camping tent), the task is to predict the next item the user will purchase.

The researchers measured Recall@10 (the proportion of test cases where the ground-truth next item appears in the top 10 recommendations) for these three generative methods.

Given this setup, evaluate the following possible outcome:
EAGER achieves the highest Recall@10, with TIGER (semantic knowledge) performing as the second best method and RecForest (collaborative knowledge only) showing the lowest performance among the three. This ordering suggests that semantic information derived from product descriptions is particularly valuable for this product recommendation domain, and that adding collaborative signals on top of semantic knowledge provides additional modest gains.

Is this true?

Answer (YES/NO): YES